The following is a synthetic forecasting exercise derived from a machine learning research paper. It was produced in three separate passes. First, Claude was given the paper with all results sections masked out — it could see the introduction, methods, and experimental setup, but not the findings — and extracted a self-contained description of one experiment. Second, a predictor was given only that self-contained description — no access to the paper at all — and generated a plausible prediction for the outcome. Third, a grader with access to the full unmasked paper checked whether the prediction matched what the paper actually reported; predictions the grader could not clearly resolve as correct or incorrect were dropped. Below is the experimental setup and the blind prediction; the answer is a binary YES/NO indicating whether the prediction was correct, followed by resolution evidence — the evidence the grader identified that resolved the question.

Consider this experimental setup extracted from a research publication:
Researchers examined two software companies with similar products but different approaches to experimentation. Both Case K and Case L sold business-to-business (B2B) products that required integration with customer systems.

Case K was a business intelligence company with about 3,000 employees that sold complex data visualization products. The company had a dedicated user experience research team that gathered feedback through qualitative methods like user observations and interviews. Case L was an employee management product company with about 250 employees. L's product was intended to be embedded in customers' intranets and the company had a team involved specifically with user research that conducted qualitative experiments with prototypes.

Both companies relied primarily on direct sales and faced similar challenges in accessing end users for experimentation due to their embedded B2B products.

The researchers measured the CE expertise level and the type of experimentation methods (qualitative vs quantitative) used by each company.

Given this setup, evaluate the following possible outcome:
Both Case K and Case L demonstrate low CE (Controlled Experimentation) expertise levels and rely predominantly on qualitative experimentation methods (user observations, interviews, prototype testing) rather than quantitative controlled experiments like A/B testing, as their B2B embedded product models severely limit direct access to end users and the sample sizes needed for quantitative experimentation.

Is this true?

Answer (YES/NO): NO